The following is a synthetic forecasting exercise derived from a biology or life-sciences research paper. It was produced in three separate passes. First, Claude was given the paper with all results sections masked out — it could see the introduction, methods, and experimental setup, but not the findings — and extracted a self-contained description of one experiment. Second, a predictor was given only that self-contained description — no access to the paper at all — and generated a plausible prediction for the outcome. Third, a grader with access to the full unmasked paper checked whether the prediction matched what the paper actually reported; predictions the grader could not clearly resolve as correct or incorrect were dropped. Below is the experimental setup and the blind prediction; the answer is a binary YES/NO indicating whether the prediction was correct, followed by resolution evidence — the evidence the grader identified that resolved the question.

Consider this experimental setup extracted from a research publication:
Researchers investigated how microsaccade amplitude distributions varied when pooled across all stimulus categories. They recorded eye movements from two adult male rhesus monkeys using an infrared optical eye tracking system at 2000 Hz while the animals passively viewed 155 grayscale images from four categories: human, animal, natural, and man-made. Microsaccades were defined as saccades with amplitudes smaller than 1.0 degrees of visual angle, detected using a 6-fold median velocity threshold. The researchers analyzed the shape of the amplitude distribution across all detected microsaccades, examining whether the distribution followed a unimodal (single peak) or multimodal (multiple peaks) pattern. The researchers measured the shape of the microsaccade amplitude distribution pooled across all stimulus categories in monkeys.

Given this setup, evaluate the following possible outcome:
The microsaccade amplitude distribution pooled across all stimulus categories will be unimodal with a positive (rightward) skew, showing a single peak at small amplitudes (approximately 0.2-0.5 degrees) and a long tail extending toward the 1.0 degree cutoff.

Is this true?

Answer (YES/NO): NO